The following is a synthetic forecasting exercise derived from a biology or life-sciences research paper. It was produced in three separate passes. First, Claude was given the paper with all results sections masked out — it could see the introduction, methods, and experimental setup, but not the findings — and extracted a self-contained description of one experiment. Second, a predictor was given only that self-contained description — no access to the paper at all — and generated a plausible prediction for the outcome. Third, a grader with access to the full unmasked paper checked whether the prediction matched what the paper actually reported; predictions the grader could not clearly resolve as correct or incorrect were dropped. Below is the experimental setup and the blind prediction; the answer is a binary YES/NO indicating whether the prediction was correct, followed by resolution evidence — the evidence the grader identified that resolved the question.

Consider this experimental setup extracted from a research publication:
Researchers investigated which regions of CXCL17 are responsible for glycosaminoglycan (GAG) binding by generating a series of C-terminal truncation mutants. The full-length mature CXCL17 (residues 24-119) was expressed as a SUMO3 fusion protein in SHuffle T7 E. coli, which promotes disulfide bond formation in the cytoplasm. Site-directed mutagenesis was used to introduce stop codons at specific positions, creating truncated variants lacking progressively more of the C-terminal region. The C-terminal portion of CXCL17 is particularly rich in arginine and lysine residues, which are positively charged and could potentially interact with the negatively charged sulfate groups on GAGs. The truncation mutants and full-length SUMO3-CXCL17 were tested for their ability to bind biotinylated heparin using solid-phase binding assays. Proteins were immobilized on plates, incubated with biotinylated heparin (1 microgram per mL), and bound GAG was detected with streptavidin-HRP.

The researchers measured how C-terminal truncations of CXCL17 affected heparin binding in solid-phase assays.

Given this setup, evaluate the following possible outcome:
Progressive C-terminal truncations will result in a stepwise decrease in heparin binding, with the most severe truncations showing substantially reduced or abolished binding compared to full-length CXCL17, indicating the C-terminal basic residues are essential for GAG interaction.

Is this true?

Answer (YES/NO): NO